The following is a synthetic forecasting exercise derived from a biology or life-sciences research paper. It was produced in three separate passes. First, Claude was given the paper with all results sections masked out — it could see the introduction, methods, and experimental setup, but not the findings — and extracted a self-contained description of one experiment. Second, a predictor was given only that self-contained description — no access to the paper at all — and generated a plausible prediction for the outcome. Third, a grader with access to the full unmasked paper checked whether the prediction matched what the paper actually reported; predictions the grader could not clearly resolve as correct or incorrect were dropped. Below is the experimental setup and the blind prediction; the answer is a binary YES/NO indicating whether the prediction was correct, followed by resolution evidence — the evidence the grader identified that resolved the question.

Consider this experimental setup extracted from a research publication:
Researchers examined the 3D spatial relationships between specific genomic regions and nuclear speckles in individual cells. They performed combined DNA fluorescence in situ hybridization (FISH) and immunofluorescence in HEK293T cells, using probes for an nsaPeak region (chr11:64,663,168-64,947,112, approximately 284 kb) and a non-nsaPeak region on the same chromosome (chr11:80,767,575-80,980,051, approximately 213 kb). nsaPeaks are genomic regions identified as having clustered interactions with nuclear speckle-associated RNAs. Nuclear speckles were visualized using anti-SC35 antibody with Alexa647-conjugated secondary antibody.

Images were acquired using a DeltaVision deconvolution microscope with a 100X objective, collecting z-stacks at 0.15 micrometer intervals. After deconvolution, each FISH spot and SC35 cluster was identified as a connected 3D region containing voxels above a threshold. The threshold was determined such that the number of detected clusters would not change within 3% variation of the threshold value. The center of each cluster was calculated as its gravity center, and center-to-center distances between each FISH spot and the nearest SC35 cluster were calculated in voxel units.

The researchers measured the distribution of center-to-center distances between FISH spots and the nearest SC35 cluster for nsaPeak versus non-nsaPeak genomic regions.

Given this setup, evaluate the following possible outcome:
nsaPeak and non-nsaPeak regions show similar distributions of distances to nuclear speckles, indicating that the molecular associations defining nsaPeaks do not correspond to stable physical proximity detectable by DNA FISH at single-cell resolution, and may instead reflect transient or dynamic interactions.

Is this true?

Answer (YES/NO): NO